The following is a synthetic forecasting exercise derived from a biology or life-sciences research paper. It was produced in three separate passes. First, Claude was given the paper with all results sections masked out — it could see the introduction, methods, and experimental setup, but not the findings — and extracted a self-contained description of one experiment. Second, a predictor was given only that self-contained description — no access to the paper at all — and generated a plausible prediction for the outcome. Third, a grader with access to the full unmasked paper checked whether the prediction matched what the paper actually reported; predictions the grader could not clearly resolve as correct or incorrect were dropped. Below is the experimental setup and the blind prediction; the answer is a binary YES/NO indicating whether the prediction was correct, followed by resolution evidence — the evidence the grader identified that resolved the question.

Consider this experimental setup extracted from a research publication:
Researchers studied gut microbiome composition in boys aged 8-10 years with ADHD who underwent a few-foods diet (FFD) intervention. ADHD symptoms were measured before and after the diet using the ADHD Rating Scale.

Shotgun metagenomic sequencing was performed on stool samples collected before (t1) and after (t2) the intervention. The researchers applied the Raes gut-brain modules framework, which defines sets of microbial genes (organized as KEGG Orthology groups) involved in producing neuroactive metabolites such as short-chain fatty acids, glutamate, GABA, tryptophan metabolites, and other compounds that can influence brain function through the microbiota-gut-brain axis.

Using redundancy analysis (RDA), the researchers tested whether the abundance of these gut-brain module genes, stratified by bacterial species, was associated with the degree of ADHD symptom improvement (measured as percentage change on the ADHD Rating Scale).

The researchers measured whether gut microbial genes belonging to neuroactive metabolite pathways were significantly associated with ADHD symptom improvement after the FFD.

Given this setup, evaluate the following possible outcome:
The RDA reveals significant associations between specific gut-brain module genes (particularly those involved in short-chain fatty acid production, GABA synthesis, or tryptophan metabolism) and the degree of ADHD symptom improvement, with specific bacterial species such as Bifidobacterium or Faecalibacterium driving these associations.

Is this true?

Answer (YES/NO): NO